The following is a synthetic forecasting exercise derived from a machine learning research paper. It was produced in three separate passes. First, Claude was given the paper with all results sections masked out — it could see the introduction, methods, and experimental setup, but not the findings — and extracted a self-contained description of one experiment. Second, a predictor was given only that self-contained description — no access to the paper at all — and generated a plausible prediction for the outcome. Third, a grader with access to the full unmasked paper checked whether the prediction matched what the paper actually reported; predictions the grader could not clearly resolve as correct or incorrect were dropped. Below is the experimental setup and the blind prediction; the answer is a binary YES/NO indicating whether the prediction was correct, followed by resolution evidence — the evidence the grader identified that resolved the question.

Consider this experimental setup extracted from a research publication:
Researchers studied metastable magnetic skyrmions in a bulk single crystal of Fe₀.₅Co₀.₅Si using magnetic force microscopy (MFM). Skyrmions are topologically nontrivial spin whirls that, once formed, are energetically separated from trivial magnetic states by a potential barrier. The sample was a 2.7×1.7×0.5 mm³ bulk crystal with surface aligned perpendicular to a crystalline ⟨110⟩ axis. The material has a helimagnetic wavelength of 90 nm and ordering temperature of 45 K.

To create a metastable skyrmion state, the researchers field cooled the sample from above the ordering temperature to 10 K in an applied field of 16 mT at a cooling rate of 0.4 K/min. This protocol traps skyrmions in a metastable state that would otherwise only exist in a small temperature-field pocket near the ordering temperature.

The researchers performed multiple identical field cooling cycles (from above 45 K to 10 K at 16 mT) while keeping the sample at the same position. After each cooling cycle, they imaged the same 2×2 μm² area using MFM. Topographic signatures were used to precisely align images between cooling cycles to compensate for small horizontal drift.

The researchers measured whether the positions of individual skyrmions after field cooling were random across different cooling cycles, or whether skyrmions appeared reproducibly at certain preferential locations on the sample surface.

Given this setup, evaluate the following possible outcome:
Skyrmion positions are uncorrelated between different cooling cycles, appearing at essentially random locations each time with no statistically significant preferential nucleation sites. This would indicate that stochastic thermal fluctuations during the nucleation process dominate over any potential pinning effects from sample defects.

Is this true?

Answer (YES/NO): NO